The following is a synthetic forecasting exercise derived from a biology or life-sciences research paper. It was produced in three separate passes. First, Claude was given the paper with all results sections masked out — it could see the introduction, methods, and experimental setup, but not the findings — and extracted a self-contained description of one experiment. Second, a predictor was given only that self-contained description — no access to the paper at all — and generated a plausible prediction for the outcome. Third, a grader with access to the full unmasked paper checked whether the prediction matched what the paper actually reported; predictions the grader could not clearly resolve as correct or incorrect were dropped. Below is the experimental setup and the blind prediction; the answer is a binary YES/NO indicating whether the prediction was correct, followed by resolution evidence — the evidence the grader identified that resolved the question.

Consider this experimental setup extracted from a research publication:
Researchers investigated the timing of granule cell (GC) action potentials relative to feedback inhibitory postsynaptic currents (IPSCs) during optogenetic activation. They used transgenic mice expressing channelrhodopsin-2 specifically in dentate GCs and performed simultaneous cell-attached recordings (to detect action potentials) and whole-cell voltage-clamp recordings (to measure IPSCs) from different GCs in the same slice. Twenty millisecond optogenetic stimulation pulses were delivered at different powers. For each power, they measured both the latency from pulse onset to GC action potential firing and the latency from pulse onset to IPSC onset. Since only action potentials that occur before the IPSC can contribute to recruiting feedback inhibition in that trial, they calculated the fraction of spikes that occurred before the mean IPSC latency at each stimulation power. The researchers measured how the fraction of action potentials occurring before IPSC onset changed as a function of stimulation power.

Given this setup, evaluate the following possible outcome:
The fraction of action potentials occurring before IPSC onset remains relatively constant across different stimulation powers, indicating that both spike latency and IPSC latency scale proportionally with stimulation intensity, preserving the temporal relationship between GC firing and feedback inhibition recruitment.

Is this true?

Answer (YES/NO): NO